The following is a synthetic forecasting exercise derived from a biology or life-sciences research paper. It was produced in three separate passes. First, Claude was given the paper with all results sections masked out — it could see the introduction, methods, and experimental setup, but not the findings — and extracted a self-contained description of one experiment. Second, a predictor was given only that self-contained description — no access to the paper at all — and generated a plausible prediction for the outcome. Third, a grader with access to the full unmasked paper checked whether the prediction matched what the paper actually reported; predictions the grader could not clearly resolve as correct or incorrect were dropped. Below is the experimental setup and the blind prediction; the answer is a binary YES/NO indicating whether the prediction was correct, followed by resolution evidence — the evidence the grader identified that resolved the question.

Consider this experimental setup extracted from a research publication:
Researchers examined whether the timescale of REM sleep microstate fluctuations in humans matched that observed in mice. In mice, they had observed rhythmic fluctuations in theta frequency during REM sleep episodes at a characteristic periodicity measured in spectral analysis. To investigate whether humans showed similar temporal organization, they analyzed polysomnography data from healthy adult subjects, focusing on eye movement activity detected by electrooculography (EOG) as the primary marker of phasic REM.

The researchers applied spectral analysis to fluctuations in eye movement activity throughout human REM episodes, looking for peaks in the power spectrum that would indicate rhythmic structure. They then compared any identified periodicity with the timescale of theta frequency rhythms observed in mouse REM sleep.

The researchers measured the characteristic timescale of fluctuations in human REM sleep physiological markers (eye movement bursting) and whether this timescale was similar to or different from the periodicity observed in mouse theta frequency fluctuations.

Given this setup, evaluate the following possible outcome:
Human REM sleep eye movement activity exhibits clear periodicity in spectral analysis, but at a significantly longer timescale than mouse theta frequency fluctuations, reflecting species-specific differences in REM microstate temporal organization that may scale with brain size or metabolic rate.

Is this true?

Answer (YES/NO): YES